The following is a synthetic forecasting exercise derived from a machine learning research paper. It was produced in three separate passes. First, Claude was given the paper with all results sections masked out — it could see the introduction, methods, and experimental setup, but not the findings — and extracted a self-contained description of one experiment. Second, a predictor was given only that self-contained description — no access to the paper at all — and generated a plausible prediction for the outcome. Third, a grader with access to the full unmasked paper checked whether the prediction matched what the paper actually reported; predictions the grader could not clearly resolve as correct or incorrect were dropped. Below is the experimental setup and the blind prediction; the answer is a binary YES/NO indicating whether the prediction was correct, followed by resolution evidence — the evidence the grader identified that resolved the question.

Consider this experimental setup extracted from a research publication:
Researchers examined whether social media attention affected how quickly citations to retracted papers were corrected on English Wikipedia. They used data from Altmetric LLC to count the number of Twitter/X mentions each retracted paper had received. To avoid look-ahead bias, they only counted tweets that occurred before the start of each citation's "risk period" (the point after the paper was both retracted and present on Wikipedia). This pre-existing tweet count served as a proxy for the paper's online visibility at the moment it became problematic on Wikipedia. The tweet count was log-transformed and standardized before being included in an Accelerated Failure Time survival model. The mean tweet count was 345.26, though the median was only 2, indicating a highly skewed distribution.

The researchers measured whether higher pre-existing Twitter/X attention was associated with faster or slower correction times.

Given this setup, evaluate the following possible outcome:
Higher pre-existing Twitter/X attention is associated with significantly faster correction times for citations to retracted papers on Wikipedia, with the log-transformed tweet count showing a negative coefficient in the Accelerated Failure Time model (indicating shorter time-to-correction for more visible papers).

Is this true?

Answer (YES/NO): YES